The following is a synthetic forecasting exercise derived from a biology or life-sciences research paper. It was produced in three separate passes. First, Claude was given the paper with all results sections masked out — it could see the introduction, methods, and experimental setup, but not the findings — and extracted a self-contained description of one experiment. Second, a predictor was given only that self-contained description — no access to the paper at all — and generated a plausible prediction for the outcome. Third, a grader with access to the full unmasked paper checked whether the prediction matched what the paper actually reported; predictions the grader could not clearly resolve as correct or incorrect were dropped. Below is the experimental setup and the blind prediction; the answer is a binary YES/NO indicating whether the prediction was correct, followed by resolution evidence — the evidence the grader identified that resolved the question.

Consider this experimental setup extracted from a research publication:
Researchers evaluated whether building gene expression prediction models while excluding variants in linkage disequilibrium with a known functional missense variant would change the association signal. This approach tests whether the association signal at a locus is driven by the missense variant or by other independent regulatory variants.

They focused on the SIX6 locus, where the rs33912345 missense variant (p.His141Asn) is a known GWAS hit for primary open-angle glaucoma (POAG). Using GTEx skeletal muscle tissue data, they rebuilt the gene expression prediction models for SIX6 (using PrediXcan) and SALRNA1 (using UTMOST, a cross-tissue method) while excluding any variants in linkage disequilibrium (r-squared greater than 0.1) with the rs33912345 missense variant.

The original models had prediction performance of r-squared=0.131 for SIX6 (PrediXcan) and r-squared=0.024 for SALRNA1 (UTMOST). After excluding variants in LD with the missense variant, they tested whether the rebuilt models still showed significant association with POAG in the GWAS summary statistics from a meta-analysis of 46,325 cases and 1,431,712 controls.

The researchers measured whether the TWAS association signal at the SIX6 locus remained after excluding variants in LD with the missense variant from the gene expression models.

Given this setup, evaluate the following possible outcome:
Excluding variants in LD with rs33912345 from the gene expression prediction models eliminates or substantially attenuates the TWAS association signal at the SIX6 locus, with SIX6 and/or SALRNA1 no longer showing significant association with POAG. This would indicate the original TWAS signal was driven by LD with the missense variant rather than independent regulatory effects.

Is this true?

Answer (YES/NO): YES